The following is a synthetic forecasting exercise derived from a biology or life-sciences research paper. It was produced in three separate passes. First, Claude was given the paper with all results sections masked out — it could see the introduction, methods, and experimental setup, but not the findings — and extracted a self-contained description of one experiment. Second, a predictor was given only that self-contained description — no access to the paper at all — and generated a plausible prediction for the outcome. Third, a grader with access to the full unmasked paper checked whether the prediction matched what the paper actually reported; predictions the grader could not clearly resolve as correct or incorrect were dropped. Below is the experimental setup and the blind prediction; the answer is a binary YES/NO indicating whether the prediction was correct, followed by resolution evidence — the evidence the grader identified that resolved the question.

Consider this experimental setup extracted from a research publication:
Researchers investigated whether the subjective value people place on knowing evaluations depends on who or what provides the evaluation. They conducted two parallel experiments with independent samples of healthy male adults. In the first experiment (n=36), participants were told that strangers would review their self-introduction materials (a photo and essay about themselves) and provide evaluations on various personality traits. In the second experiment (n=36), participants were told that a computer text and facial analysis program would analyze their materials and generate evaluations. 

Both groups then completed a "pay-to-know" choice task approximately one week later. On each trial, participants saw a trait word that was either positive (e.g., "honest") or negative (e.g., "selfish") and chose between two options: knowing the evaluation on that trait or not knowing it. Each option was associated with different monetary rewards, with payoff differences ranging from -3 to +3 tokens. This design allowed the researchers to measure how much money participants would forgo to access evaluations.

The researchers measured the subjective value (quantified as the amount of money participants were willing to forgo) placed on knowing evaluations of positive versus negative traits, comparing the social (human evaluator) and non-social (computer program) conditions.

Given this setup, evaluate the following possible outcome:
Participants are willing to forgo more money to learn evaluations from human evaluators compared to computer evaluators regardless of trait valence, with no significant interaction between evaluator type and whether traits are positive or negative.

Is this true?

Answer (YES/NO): NO